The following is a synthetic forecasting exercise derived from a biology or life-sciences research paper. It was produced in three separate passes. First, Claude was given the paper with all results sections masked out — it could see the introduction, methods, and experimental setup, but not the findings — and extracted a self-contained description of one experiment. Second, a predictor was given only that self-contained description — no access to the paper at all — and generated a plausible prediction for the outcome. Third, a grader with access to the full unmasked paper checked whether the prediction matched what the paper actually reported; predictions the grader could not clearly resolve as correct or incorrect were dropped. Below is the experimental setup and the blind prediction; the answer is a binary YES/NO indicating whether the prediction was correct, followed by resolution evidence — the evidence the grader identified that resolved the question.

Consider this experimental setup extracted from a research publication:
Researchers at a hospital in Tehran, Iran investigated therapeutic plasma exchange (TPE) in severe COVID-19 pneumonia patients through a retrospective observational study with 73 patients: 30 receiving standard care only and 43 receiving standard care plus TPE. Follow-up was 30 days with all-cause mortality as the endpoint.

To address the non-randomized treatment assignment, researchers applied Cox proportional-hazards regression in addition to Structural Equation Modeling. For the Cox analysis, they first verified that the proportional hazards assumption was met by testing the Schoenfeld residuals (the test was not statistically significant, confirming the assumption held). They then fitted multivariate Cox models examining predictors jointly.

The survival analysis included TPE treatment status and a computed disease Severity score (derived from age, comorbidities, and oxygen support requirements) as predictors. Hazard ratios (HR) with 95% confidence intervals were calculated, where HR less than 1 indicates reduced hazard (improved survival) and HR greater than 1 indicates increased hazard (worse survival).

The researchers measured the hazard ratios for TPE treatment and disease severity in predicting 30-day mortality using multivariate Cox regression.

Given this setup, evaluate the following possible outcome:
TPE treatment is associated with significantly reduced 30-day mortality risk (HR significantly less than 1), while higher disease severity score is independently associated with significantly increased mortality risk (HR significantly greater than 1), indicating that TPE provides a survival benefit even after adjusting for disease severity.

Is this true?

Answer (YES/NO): NO